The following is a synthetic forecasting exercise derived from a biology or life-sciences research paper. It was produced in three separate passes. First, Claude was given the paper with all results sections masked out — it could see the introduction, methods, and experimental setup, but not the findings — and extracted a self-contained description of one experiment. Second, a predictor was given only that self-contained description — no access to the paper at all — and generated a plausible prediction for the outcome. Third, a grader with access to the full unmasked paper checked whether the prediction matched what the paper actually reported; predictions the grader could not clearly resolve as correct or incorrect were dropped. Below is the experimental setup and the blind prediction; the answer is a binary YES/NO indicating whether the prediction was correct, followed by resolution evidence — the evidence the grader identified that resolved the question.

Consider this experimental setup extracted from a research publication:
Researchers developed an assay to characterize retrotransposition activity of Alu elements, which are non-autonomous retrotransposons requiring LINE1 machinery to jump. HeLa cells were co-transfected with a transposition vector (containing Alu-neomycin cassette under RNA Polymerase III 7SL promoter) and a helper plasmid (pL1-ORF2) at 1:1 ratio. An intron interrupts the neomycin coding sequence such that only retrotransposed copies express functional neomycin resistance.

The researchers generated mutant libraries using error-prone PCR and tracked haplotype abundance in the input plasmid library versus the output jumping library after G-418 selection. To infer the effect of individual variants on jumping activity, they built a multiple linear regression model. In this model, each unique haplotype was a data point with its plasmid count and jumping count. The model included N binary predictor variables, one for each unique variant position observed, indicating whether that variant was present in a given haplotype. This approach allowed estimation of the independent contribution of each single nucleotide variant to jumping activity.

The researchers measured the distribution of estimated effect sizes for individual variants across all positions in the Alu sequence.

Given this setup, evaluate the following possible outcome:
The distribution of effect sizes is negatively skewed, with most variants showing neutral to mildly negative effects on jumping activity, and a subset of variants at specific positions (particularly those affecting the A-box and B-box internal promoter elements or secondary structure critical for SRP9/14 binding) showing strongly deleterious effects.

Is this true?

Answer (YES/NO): NO